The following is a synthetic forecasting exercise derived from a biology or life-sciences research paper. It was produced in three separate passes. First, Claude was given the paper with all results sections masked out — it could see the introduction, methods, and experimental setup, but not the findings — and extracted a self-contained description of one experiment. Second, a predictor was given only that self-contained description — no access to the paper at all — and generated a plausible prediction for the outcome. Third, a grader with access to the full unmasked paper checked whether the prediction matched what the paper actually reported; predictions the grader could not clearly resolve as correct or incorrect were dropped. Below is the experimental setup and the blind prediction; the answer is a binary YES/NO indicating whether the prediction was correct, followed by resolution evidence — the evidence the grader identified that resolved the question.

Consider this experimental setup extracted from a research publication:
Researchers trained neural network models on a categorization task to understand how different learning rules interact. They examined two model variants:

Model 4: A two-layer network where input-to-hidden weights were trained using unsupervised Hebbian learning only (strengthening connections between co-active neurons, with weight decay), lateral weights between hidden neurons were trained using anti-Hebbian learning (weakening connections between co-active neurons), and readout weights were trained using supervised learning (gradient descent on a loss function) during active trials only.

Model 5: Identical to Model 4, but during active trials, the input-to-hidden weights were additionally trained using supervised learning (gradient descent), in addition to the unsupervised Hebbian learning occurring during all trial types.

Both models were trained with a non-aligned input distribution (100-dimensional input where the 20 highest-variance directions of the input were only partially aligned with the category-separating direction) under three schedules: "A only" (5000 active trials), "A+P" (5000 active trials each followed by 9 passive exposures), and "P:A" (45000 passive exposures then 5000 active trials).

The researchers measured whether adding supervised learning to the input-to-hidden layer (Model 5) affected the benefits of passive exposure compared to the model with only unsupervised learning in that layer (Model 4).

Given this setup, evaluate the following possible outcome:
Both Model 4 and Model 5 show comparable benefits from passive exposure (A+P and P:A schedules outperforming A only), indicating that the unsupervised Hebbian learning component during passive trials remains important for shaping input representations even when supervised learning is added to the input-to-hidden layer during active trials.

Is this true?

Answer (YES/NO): NO